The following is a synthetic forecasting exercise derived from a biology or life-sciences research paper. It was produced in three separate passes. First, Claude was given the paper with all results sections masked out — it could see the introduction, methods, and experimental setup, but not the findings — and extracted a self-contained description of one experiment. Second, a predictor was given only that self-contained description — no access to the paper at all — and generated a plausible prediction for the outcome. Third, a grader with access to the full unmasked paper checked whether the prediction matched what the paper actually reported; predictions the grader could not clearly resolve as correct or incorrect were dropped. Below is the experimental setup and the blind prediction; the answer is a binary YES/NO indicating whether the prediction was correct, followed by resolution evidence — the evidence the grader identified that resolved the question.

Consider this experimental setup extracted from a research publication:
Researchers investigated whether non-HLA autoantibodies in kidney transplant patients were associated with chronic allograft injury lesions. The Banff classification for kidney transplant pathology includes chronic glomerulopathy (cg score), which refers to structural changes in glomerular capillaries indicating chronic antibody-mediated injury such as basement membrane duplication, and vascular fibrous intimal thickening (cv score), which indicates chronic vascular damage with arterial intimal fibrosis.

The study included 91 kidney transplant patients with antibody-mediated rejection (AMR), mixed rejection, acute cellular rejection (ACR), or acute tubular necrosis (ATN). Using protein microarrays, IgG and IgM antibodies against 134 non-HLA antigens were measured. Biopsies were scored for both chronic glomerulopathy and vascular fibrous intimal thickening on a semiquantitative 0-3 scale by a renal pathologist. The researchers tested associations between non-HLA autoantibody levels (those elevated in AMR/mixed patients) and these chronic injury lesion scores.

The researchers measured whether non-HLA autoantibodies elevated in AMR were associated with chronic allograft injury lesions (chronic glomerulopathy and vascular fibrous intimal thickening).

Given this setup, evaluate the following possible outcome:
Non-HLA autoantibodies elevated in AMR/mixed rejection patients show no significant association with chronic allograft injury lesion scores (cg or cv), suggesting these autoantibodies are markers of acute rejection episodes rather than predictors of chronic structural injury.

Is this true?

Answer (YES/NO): NO